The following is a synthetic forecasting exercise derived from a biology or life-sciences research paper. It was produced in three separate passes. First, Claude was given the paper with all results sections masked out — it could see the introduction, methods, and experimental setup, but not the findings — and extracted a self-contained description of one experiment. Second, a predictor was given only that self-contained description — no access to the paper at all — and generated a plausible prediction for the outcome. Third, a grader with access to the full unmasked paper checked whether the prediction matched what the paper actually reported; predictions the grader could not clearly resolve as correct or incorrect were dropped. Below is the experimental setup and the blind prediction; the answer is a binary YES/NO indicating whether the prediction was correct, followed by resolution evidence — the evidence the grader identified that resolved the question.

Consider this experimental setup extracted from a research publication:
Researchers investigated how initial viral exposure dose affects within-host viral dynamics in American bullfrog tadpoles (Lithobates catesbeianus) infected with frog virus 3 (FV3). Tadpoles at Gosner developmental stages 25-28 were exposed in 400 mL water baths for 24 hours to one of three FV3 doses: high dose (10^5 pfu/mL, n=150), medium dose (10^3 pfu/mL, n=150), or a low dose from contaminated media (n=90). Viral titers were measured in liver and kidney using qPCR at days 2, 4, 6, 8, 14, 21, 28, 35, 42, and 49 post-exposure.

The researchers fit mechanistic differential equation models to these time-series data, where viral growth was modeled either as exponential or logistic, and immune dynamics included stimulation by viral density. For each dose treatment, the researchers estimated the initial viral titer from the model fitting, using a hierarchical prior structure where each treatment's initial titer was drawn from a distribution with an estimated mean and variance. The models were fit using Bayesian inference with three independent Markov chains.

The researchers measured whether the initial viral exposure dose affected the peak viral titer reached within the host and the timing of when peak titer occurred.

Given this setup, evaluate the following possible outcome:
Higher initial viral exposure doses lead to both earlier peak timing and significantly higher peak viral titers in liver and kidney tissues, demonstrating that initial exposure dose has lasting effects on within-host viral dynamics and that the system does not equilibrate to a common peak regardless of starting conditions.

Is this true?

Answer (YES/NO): YES